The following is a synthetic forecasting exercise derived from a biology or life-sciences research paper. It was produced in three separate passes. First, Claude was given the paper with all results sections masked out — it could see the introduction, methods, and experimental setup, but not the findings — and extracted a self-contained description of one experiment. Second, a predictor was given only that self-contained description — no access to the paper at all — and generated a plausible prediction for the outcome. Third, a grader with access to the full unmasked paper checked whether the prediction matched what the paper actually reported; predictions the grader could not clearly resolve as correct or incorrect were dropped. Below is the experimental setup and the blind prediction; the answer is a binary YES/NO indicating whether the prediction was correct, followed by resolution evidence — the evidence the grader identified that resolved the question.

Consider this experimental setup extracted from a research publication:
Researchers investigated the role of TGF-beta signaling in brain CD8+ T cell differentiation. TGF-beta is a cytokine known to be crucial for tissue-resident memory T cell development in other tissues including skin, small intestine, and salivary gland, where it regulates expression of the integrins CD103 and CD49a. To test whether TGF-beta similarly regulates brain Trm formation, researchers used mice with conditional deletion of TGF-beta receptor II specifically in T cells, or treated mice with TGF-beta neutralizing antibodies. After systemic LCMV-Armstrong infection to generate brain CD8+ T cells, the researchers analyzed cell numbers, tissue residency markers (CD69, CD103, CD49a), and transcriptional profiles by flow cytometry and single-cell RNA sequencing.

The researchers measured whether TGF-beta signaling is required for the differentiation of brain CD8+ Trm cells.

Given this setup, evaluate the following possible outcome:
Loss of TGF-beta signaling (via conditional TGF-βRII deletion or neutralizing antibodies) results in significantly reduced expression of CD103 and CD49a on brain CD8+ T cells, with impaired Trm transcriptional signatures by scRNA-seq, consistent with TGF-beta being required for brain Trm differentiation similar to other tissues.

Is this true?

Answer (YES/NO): NO